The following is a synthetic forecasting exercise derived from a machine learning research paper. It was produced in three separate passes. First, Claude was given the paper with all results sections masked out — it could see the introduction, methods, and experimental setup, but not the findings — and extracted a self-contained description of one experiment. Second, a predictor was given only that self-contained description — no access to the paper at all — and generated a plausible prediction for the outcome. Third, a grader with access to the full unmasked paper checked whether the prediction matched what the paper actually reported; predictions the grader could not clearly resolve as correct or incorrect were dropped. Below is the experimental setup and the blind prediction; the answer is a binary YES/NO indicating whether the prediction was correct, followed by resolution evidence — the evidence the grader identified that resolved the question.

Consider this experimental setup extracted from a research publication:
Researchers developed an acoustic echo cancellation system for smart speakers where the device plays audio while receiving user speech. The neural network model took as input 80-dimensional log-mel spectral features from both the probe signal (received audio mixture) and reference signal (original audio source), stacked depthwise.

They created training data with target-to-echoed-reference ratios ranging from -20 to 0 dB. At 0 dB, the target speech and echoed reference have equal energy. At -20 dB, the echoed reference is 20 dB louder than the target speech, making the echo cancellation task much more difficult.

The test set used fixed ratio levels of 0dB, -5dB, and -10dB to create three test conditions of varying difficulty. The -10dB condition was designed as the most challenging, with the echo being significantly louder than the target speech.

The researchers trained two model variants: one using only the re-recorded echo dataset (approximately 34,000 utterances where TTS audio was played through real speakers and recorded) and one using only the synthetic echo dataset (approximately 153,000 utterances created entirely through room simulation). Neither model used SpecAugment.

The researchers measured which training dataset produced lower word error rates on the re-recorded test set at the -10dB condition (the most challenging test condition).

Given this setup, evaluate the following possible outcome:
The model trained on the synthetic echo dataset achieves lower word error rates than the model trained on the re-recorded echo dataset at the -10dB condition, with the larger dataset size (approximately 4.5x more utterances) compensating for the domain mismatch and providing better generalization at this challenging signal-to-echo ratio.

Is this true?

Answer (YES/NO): NO